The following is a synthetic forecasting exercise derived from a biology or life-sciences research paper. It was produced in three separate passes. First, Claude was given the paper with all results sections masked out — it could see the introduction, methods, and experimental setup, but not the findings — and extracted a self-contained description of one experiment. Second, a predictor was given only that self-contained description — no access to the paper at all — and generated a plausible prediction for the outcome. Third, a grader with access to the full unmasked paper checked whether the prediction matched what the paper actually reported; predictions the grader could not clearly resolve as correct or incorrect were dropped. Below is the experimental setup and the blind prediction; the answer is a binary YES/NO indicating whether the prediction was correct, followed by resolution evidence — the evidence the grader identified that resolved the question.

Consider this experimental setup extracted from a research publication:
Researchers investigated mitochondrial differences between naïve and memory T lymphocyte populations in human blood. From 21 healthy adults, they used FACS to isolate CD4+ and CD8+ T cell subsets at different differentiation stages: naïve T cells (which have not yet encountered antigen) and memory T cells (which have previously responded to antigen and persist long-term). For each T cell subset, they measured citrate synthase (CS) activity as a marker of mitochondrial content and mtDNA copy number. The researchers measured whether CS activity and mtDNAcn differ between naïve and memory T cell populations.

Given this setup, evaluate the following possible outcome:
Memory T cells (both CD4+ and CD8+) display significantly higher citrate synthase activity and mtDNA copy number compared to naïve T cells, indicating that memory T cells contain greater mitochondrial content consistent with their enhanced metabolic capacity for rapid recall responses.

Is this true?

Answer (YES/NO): NO